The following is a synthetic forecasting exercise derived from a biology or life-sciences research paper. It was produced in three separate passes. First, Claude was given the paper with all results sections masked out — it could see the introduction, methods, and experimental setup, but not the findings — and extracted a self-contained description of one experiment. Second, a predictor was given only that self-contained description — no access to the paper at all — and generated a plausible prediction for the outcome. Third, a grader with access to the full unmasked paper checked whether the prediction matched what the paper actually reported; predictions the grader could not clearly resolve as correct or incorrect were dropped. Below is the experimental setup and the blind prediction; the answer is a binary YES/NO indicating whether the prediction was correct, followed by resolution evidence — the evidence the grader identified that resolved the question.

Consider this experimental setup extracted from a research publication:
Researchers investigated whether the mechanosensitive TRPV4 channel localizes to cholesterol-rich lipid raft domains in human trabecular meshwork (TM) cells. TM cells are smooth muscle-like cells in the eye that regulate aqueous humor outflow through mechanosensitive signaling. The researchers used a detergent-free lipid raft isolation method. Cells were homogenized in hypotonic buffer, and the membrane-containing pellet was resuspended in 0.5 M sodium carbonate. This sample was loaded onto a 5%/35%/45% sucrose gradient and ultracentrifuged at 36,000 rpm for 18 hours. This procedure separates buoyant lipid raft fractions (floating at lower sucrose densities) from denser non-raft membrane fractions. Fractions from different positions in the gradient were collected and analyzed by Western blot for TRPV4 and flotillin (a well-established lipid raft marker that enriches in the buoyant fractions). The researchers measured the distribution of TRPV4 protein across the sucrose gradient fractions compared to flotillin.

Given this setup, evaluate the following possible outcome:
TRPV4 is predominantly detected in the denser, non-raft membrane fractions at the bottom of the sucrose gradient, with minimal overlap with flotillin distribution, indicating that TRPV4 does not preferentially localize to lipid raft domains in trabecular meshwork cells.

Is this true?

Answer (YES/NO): NO